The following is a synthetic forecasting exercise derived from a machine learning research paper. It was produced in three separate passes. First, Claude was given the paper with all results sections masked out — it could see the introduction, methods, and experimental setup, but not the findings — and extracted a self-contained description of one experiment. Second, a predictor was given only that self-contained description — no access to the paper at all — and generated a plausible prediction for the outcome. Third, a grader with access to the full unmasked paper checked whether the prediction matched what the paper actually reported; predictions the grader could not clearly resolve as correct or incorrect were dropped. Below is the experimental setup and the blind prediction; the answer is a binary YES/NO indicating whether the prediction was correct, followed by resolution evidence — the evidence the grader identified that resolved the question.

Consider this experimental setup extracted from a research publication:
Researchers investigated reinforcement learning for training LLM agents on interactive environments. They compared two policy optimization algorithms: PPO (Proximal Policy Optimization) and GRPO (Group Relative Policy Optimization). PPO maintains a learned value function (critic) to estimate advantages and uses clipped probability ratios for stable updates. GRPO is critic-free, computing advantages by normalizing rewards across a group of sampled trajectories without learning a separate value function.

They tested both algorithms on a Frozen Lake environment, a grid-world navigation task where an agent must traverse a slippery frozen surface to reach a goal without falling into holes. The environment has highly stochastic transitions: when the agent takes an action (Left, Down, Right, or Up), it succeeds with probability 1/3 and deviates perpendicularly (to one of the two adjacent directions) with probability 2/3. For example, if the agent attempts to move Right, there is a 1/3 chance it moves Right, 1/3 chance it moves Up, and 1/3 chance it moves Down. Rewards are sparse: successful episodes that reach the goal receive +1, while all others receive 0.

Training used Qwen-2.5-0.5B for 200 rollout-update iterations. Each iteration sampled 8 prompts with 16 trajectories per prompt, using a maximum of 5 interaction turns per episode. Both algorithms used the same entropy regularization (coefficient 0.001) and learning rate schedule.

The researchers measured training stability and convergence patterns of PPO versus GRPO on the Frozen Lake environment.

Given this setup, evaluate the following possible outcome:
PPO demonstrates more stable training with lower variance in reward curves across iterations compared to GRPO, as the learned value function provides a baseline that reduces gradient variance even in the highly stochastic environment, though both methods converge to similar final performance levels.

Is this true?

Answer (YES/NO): NO